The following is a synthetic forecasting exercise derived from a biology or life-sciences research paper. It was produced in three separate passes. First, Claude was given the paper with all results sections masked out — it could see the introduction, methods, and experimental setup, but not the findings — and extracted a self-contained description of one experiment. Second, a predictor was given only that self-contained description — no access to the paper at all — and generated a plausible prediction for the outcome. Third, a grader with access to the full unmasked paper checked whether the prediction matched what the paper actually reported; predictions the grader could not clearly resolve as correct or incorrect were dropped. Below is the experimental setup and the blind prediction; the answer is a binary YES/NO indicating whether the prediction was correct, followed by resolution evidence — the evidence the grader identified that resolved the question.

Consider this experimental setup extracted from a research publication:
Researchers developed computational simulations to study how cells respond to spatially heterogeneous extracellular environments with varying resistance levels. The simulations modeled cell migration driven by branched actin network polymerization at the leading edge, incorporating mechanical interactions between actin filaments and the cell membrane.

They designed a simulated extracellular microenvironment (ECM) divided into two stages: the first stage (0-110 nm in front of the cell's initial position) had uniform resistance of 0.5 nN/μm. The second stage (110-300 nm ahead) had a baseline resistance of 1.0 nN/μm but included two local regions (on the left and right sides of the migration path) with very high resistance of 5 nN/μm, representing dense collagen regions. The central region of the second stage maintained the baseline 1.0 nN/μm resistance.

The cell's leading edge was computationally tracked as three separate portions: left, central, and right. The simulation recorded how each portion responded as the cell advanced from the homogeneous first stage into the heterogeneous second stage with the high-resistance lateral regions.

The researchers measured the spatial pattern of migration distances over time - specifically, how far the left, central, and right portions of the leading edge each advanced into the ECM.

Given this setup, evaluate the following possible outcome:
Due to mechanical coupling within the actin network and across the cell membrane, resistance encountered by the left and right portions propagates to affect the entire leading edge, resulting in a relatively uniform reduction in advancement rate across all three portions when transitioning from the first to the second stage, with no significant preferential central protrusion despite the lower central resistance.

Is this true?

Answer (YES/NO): NO